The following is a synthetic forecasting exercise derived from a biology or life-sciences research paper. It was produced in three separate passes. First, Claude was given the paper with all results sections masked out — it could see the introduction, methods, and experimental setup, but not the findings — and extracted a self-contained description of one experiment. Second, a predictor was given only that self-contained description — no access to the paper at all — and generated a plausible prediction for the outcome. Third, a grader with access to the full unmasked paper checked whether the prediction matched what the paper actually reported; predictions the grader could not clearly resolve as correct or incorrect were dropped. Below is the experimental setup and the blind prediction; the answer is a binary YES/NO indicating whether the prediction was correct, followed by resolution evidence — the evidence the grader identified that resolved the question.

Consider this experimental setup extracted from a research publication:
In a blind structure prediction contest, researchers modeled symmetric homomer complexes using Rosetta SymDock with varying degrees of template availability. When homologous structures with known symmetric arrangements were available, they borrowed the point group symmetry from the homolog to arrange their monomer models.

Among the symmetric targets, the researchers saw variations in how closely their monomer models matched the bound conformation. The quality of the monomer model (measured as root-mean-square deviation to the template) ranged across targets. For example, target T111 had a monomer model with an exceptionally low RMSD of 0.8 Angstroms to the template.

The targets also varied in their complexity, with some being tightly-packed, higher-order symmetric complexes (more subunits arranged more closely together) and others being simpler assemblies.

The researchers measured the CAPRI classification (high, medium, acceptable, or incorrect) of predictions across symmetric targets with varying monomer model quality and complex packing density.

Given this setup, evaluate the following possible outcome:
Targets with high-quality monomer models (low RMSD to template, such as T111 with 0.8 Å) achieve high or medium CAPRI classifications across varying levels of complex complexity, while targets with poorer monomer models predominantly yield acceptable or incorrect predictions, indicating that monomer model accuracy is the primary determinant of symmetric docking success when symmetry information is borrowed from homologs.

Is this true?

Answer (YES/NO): YES